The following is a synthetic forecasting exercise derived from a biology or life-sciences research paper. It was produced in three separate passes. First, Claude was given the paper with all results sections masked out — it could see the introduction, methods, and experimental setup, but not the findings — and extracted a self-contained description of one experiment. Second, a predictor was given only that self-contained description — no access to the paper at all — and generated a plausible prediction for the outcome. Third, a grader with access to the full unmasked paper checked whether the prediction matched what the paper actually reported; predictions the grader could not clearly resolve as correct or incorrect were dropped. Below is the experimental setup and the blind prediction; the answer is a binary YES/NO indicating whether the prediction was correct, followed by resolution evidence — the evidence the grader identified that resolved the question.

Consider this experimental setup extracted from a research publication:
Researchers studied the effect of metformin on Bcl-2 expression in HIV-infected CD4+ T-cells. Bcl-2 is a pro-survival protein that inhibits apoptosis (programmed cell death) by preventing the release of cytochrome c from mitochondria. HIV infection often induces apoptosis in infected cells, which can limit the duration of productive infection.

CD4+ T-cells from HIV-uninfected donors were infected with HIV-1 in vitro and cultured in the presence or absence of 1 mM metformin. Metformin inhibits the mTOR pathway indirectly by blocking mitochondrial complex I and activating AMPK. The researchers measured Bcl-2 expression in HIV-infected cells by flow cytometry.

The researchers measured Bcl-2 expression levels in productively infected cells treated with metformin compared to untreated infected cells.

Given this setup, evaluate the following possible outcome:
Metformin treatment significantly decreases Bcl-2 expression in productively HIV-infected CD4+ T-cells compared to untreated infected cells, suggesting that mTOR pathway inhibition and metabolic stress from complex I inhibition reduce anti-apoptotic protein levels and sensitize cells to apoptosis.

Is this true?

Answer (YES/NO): NO